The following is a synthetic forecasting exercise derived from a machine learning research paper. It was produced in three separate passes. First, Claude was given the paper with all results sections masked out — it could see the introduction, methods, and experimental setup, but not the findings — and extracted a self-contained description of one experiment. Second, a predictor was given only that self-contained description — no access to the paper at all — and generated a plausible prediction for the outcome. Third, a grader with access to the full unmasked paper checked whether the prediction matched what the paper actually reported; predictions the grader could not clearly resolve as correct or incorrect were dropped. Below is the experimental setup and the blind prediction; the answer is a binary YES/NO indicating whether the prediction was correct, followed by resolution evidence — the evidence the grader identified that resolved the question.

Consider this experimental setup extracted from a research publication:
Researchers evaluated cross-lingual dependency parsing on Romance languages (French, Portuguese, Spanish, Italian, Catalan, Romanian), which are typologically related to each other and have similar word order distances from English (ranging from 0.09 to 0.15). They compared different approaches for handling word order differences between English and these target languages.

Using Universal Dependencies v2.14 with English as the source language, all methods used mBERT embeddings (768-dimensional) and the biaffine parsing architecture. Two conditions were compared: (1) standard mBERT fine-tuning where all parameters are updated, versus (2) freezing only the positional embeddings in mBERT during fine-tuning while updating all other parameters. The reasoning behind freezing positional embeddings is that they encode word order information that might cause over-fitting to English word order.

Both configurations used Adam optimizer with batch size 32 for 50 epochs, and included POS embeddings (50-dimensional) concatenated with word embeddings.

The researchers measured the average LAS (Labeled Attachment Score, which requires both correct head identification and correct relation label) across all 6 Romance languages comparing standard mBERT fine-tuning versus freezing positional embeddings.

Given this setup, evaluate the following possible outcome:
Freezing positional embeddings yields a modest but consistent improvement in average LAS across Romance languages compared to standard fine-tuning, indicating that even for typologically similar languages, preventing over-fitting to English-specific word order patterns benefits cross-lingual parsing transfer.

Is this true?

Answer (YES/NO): NO